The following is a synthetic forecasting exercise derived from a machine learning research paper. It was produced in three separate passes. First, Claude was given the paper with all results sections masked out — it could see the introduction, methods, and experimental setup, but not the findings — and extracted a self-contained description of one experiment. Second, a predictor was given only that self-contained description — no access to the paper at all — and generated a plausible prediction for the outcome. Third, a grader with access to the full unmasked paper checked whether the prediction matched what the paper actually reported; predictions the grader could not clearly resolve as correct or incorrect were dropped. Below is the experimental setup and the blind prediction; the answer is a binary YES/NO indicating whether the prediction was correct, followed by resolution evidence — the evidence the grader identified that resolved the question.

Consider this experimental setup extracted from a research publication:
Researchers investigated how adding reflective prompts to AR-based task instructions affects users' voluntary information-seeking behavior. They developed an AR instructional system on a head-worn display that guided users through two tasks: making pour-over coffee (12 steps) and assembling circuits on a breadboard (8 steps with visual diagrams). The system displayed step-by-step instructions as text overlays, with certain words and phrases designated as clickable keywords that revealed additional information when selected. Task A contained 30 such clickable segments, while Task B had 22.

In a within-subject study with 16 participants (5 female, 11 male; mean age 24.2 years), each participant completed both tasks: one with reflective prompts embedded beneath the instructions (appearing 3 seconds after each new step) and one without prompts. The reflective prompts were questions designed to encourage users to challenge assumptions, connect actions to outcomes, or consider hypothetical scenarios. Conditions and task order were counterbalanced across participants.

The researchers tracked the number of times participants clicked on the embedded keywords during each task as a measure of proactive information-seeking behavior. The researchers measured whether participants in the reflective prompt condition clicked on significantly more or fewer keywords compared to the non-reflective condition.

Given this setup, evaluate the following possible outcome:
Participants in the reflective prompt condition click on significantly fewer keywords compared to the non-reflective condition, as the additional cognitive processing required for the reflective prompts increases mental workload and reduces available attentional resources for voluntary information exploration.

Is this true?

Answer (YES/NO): NO